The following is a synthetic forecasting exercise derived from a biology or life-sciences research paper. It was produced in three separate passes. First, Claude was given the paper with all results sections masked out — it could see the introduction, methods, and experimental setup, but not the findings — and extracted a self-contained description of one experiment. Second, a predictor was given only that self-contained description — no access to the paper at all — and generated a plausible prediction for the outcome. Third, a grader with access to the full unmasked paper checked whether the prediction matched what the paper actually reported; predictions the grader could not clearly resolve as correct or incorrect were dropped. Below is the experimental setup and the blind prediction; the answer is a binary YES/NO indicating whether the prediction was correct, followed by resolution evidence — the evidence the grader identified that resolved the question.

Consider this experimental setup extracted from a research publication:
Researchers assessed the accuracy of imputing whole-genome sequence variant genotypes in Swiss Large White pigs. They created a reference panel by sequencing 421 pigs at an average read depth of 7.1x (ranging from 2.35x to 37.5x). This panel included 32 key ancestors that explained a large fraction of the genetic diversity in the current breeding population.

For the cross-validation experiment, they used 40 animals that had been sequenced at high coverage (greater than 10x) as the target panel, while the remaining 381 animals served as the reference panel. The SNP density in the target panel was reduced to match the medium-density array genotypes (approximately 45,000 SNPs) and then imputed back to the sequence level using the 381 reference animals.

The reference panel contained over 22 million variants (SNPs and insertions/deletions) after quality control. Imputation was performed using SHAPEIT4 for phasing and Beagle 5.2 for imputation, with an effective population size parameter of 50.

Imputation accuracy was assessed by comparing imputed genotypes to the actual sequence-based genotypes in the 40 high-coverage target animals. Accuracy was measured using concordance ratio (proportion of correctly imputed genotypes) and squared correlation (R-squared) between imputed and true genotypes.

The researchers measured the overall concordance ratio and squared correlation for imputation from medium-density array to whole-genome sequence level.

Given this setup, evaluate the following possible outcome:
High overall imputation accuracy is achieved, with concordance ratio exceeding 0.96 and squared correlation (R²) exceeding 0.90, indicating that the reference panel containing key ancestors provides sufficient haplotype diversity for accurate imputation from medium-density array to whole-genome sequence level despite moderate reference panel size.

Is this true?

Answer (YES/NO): YES